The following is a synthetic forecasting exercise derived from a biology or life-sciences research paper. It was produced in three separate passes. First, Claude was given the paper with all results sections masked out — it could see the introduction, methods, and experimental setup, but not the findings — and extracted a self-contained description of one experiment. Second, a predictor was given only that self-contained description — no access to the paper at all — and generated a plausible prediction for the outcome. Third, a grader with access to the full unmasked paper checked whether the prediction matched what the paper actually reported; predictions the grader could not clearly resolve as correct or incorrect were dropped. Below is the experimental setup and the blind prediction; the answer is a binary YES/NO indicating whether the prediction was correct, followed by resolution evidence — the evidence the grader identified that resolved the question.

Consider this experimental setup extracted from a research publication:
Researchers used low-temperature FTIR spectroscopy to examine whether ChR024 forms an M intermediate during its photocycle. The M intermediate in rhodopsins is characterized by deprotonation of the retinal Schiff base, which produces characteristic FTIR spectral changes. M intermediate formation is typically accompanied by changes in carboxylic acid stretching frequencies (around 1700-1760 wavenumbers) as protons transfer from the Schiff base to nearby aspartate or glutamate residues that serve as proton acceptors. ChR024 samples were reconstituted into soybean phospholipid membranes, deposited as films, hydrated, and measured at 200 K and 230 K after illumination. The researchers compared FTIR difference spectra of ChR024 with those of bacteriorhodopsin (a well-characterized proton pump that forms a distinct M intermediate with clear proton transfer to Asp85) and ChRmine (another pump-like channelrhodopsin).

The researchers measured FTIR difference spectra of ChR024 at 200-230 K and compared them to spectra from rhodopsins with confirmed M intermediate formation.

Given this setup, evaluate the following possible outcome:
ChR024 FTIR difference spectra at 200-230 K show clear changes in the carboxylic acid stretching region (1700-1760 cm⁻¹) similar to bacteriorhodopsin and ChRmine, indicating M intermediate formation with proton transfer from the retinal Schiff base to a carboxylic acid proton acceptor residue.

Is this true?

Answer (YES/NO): NO